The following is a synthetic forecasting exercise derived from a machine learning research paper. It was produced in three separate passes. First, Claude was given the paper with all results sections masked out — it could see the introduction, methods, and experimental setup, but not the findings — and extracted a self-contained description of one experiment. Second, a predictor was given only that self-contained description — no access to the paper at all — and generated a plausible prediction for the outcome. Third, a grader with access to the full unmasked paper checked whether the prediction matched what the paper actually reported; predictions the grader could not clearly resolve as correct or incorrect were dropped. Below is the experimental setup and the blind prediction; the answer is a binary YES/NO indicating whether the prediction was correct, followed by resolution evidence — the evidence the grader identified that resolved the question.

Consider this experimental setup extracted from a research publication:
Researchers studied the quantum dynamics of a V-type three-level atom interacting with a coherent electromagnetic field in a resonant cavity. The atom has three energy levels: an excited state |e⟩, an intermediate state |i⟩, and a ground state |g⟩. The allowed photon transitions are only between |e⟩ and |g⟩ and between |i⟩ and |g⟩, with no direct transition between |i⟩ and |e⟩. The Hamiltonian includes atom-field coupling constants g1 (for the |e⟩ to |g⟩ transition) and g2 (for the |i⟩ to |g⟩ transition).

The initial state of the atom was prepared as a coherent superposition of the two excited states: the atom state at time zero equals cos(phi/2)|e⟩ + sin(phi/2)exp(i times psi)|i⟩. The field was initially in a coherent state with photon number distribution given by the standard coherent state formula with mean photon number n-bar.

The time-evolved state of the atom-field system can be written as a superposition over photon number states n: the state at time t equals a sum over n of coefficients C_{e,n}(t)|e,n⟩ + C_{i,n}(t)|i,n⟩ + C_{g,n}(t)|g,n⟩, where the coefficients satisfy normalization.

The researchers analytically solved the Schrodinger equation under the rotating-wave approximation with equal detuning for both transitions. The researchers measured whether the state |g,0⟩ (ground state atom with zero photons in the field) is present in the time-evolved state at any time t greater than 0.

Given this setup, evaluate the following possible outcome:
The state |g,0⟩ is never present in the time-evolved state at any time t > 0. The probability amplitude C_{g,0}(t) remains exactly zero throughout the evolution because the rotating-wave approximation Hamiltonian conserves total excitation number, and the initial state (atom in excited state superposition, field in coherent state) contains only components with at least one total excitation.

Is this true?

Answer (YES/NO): YES